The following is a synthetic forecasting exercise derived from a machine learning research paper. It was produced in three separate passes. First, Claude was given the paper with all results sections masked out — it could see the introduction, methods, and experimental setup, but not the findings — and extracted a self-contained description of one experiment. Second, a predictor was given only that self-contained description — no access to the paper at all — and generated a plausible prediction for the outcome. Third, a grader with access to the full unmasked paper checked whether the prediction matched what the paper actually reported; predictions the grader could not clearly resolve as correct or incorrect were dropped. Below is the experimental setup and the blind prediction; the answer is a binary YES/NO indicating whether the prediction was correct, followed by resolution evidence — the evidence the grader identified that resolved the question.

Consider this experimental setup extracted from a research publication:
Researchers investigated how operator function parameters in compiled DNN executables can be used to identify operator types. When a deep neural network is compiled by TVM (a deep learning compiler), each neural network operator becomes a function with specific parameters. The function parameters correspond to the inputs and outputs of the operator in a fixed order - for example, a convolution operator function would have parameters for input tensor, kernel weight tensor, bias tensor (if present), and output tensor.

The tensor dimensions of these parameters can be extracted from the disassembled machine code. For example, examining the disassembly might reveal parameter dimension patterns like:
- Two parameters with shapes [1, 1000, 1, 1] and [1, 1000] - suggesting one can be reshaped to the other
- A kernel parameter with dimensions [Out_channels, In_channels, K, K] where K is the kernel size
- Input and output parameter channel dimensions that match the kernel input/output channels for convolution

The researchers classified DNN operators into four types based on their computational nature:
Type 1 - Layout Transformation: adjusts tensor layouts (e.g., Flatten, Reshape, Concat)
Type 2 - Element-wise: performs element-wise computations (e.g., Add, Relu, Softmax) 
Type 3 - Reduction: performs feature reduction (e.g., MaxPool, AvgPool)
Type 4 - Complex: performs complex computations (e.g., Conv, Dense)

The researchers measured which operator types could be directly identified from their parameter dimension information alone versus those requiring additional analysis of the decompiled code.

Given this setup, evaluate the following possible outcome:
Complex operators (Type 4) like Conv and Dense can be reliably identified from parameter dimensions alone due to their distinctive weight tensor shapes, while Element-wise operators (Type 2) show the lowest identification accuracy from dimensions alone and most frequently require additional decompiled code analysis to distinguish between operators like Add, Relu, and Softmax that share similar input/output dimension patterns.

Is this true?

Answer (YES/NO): NO